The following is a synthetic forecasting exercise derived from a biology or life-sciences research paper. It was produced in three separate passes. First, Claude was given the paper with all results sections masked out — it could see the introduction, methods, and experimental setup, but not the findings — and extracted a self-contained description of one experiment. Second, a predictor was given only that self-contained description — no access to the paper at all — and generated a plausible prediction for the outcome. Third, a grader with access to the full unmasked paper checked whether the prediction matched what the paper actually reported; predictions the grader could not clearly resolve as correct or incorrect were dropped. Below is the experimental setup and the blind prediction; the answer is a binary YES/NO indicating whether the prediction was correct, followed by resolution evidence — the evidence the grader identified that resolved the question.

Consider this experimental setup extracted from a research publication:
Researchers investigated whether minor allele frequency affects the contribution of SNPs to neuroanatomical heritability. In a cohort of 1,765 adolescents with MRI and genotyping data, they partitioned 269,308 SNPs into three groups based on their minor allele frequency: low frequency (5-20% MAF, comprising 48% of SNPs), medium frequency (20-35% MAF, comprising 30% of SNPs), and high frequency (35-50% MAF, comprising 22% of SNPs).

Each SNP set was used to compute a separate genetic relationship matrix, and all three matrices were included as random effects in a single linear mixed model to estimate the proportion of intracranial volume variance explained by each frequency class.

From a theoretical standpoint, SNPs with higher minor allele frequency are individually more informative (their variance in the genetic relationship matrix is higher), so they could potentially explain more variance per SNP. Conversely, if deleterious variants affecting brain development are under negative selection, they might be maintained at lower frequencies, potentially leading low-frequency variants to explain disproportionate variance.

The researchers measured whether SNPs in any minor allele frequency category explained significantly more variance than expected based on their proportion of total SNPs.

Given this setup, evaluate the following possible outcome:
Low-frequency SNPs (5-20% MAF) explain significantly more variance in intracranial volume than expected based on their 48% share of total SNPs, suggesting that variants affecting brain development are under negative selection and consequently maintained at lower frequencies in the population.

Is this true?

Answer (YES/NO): NO